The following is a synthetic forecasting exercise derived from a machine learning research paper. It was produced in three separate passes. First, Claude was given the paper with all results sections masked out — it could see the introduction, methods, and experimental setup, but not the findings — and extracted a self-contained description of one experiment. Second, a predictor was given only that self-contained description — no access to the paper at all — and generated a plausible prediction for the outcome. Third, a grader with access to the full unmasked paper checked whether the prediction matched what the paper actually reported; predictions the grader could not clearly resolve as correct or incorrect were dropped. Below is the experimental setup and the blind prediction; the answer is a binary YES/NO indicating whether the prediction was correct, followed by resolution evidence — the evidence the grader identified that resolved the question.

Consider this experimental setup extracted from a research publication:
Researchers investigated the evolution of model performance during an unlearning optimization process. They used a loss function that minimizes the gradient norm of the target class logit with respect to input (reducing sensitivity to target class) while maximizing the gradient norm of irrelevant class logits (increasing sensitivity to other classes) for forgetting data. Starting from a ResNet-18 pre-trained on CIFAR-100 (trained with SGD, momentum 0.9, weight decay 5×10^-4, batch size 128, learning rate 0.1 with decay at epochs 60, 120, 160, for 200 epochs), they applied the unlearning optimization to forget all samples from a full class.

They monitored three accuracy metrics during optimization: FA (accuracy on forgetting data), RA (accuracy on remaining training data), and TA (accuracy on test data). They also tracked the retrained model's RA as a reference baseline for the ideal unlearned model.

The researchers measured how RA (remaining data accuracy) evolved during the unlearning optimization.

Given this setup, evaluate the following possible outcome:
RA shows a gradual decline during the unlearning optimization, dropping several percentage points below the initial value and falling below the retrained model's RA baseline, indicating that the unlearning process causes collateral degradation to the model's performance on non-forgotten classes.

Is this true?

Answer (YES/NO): NO